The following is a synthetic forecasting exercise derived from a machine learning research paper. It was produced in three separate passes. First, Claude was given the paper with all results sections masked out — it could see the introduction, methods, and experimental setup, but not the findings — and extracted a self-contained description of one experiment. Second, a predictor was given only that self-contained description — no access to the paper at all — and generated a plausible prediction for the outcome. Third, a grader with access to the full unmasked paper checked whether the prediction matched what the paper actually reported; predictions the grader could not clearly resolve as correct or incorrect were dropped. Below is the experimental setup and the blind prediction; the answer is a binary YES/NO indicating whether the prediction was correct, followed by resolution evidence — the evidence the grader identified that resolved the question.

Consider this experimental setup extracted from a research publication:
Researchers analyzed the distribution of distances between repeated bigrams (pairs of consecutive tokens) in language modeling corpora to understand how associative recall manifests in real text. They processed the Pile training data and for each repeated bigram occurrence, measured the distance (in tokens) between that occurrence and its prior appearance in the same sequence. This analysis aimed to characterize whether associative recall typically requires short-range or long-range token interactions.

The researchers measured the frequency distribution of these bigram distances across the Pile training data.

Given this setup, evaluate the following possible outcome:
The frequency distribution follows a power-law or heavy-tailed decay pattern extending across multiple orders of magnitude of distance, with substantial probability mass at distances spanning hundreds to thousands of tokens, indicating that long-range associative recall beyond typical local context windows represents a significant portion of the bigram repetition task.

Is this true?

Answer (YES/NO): NO